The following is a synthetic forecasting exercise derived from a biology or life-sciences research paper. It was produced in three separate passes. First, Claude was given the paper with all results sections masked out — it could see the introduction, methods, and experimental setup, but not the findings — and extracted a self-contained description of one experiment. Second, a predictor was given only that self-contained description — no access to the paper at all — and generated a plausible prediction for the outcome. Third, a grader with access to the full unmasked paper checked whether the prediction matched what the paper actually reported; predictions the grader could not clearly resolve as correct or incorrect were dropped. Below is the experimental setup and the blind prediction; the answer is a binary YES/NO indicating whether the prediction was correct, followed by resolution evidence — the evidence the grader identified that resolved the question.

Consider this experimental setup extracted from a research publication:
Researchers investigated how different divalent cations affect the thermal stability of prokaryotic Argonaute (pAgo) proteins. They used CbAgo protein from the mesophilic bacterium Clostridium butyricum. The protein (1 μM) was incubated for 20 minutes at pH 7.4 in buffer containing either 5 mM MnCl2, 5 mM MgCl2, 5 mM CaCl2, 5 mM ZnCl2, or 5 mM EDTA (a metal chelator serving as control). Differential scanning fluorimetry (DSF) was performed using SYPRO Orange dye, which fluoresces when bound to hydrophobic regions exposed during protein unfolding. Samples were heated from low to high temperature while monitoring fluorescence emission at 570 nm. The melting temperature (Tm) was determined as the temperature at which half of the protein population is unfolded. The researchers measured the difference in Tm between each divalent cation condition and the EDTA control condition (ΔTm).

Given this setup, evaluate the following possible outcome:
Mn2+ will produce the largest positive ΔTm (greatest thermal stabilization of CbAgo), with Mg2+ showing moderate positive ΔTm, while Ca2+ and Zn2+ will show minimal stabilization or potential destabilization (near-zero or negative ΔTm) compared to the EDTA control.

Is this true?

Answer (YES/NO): NO